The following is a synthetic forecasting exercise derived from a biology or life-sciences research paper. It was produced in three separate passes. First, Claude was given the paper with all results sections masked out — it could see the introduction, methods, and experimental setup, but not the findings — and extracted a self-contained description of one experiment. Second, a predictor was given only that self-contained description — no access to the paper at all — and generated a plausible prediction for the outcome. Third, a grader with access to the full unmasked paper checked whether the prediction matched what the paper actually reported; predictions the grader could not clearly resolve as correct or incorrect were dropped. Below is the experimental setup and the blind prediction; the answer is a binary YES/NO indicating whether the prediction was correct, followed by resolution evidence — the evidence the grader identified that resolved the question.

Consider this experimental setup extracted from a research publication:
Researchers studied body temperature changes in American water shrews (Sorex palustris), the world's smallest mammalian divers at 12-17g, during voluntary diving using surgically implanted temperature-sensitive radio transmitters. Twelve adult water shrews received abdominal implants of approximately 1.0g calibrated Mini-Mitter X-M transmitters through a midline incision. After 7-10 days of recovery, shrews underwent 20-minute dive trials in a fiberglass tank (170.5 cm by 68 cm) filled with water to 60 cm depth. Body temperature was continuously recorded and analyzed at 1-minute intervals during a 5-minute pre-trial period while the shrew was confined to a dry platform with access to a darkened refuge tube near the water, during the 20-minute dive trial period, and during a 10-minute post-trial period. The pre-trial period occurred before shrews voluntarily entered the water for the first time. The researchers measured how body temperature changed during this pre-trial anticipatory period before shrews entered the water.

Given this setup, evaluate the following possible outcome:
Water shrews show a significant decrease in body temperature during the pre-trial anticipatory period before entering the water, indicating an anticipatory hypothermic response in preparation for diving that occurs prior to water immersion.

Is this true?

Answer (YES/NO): NO